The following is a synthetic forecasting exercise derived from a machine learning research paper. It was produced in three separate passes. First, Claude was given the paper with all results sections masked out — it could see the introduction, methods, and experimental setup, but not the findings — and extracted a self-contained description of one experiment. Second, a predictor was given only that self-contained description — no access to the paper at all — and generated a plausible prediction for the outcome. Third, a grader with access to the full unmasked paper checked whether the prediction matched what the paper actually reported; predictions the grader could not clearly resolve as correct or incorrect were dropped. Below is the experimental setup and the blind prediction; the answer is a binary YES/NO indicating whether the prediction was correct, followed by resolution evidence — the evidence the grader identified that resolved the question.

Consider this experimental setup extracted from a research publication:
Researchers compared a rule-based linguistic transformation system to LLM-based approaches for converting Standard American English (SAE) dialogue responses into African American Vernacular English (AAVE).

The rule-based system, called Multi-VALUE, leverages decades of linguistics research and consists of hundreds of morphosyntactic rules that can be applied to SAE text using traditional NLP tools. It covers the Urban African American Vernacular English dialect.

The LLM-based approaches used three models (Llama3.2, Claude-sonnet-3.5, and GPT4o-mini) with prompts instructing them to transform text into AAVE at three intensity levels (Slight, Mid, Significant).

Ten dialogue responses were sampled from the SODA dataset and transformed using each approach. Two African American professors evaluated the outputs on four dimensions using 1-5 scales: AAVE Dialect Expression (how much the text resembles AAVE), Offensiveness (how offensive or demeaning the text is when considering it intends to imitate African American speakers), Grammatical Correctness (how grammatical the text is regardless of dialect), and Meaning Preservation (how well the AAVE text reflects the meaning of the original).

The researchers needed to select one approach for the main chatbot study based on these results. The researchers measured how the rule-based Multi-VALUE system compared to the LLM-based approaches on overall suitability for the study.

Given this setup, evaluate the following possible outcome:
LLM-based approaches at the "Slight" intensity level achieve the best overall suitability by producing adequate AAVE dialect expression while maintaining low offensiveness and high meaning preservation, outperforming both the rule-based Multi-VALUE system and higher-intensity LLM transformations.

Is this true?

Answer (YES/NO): YES